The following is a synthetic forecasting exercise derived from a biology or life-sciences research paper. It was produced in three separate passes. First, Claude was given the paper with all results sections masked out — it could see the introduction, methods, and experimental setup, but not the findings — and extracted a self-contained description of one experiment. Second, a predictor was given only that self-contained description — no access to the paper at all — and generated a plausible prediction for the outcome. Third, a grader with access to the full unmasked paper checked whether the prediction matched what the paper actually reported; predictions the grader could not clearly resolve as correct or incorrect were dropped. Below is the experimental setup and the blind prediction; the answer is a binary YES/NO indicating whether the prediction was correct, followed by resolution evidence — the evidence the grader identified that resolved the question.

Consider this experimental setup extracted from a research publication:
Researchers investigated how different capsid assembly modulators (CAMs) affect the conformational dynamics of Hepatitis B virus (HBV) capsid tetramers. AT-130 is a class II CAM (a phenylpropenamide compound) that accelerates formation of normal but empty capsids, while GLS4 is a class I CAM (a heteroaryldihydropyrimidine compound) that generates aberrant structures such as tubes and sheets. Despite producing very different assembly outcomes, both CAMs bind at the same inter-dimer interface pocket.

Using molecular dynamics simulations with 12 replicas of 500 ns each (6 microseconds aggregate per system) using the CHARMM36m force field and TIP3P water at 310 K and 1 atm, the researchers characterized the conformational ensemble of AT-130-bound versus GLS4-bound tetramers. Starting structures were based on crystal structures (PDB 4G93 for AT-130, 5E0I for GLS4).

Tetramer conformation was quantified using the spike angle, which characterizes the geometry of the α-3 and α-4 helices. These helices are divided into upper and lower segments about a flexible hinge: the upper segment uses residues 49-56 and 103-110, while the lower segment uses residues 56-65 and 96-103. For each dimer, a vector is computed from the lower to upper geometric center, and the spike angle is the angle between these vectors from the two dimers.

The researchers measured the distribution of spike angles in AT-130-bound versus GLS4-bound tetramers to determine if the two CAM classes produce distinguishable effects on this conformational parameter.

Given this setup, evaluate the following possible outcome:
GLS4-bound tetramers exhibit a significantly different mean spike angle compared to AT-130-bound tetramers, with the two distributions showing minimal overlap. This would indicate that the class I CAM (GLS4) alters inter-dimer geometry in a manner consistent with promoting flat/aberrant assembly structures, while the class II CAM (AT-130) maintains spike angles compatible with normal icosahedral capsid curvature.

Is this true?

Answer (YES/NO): YES